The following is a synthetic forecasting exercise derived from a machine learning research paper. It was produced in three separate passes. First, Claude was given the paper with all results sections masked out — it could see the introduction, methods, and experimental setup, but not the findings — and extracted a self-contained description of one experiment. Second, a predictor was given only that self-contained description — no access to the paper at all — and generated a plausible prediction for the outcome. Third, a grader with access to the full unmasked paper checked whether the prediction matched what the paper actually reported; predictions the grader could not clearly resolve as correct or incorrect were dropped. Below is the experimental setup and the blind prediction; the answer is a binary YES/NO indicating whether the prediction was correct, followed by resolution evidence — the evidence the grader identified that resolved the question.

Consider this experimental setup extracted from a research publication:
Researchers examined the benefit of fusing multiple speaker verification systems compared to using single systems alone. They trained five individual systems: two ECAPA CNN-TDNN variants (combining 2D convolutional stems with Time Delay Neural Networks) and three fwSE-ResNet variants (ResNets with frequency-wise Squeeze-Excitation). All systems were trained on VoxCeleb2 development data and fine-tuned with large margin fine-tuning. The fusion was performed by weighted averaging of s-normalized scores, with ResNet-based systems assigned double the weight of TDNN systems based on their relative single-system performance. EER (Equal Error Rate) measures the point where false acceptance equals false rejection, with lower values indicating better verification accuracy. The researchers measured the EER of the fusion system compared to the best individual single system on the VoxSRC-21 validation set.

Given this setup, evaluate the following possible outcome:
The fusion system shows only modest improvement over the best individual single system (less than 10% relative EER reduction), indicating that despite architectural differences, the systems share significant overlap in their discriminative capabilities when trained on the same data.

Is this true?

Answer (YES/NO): NO